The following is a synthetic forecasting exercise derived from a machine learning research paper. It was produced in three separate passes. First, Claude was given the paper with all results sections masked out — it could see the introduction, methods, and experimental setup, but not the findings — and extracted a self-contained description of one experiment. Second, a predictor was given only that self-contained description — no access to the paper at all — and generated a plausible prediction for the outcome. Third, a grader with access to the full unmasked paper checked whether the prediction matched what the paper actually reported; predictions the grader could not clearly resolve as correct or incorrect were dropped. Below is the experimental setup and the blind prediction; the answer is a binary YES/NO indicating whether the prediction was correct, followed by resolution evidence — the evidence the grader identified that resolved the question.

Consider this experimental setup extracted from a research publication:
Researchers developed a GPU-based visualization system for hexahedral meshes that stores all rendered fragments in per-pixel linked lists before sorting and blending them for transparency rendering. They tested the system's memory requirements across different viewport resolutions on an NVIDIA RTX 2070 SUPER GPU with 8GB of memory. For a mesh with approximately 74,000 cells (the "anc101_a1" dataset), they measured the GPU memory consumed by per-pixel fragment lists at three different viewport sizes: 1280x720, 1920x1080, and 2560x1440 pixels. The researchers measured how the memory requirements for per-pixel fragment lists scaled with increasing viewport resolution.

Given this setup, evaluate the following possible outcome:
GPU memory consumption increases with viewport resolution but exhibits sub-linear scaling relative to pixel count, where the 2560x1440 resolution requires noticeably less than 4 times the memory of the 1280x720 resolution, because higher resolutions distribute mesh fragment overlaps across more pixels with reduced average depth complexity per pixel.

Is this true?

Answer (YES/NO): NO